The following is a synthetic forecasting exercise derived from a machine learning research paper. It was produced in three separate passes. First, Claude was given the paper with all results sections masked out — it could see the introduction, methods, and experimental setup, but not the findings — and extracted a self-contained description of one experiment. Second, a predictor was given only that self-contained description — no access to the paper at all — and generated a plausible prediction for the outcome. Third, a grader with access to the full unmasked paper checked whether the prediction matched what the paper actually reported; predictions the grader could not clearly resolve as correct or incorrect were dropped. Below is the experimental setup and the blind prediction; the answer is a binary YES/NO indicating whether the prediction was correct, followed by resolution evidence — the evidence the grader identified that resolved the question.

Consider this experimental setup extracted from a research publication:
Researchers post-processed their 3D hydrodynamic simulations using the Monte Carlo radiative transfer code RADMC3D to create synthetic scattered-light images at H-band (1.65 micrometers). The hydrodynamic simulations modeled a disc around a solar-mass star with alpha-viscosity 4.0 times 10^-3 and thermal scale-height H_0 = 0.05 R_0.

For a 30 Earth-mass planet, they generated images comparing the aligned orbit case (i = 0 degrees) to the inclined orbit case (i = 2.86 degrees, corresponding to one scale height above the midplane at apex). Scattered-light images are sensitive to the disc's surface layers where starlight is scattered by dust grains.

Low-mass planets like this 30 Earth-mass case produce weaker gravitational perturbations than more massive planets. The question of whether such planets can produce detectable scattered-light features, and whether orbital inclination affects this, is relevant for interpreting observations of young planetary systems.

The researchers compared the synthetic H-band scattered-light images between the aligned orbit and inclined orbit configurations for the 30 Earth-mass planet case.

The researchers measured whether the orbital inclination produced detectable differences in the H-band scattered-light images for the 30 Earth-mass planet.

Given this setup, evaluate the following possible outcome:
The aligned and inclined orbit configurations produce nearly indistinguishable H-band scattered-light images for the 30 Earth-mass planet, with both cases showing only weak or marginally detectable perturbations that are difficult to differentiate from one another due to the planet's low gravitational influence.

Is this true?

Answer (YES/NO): NO